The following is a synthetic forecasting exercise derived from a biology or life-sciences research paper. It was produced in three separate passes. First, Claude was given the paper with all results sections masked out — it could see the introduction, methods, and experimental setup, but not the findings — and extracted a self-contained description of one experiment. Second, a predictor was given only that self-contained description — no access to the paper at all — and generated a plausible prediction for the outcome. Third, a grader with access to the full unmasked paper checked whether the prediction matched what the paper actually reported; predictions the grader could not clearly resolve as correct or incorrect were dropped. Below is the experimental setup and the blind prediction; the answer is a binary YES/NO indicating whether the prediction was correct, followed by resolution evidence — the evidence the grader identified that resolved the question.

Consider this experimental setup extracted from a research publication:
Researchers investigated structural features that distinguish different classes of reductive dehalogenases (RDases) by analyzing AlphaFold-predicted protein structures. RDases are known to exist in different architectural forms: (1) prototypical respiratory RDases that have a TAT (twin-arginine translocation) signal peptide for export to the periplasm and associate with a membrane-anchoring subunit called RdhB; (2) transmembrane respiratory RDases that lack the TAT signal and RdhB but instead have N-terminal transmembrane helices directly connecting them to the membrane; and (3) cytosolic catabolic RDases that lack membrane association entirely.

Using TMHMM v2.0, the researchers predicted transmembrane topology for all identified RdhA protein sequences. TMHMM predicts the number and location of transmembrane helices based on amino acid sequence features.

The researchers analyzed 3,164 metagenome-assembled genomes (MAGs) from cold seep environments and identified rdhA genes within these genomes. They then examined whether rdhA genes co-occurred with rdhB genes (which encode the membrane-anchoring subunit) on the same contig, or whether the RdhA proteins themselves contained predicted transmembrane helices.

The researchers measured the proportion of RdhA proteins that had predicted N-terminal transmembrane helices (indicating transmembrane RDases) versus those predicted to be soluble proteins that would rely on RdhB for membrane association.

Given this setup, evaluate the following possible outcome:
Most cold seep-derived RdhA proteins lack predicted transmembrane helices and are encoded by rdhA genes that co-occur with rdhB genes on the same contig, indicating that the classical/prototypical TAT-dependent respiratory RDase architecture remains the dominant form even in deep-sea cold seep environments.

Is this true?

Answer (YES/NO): NO